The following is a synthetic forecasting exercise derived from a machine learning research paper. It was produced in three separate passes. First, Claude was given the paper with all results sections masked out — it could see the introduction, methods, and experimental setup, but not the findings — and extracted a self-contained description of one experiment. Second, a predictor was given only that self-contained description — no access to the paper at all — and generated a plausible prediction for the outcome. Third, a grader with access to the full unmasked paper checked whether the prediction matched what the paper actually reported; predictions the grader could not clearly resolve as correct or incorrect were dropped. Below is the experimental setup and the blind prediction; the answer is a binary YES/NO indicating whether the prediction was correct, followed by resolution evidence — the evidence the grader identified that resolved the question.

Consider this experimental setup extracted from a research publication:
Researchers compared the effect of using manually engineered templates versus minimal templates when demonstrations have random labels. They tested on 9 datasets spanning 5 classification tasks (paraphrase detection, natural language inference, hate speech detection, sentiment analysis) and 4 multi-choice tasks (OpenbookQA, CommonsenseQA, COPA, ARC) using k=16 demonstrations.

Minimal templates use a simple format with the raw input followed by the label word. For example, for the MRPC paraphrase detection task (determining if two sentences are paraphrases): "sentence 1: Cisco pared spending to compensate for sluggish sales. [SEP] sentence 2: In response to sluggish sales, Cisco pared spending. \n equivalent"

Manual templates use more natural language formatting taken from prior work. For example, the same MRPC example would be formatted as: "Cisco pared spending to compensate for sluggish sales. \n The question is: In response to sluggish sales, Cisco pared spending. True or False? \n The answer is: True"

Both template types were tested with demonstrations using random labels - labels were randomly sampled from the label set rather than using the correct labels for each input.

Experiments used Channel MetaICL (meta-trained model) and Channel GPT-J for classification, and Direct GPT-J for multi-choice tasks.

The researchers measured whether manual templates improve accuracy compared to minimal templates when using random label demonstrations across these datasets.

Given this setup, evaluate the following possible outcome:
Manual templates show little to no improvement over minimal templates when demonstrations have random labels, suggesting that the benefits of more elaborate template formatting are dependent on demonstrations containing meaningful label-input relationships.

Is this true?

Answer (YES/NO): NO